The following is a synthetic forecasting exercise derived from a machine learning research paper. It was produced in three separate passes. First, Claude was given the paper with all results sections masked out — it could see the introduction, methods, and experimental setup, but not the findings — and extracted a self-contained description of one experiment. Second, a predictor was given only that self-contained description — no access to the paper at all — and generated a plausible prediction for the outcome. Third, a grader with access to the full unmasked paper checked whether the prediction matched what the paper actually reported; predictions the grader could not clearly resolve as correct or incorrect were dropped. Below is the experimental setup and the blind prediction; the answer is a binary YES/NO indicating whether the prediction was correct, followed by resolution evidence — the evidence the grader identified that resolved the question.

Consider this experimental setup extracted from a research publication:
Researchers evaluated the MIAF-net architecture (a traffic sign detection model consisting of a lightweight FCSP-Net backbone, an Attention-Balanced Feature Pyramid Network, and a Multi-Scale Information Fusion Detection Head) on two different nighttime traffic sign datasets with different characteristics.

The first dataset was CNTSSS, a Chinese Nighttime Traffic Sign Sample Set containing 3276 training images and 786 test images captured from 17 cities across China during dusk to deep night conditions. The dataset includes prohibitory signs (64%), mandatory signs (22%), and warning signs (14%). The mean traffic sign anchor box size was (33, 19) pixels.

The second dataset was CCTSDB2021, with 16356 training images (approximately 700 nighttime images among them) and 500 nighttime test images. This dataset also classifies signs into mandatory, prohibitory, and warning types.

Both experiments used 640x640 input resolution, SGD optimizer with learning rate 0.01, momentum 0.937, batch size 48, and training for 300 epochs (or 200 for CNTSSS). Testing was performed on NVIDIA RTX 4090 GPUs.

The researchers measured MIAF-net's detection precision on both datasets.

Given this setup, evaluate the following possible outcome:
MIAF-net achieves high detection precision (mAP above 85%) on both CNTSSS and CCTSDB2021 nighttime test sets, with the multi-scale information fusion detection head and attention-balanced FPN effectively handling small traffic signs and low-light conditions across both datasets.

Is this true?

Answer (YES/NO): NO